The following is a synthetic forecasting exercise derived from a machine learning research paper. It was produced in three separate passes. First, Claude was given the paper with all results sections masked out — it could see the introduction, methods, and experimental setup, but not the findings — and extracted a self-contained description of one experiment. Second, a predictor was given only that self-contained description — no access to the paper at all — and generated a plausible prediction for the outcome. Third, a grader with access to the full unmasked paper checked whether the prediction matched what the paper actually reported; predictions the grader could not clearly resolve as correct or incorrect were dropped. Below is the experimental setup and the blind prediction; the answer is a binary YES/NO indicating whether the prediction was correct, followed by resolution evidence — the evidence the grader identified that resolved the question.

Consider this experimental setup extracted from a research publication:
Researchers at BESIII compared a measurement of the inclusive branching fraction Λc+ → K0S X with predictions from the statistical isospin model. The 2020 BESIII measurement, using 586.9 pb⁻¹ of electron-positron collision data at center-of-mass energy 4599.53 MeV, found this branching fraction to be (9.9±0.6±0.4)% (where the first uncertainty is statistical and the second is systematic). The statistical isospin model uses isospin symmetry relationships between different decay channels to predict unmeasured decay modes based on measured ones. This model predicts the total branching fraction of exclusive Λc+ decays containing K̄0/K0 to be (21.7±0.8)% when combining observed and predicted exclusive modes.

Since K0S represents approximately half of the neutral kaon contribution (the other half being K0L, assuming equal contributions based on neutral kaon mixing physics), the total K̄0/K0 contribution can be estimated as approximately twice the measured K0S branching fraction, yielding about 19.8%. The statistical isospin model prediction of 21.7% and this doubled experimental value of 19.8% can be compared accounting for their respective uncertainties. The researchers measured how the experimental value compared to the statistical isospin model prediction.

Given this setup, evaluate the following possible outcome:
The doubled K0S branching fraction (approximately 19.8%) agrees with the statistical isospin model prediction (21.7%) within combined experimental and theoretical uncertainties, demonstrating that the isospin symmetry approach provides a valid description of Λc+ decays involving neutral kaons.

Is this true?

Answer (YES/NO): NO